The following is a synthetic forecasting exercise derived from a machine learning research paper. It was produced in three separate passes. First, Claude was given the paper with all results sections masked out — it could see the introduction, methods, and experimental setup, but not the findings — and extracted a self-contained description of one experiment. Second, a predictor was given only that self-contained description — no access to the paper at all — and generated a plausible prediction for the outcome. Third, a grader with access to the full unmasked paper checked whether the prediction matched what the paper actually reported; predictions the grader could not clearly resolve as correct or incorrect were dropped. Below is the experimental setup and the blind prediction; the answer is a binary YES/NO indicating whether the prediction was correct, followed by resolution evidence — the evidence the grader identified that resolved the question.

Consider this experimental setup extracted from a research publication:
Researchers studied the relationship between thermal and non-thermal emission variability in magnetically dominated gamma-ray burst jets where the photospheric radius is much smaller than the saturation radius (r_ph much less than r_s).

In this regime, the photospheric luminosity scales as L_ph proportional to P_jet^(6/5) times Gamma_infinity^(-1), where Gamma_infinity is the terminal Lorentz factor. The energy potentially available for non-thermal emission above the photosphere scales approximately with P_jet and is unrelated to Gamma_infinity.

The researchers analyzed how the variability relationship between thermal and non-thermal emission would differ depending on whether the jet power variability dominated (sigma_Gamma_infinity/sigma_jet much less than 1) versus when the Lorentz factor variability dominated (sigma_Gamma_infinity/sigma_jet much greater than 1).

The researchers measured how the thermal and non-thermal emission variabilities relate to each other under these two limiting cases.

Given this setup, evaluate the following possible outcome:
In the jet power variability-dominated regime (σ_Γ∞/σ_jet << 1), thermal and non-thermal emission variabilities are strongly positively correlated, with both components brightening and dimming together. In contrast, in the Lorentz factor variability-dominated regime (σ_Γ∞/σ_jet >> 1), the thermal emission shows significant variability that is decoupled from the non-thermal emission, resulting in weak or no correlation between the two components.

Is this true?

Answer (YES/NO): YES